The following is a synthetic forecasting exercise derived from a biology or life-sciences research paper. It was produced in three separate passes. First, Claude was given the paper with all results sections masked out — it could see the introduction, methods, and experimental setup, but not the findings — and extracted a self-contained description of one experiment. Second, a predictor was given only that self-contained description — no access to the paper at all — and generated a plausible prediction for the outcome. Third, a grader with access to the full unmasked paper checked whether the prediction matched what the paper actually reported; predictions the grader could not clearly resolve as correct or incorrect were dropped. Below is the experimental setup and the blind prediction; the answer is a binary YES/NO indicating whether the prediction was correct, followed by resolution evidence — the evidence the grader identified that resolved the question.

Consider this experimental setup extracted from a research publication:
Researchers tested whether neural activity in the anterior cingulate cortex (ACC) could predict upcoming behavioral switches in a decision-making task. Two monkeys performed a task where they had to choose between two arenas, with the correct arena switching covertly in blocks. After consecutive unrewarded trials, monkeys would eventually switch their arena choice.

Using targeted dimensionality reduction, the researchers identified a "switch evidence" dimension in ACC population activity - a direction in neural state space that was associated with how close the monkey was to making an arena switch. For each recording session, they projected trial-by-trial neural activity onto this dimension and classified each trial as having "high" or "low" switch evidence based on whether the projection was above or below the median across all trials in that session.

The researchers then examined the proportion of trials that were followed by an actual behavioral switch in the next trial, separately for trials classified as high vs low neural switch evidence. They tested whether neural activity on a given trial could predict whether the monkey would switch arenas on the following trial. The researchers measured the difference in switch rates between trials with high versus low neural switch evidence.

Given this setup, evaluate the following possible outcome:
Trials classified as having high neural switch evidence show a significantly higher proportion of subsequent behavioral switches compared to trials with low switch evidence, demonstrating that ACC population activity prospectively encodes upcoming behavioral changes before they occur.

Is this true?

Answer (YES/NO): YES